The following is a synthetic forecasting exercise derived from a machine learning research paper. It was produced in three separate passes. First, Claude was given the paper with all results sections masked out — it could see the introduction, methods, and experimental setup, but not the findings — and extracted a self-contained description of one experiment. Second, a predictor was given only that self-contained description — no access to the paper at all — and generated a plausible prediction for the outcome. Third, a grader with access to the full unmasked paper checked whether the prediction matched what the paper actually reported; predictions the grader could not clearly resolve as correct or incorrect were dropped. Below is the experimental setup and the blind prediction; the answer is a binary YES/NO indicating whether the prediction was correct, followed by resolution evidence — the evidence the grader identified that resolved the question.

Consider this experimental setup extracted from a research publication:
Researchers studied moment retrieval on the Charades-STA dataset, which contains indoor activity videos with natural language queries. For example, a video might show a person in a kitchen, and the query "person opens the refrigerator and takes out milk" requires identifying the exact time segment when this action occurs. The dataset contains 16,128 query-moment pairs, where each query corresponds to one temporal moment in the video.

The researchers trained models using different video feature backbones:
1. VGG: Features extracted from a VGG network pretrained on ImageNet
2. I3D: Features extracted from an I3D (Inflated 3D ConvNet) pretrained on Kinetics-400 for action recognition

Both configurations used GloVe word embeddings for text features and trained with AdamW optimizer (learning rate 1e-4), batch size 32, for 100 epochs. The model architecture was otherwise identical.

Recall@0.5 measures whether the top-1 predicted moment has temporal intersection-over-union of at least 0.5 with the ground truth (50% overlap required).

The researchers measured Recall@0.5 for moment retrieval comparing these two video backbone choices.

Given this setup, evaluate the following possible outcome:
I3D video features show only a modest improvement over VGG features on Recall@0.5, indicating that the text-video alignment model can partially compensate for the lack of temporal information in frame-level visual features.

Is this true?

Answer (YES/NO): NO